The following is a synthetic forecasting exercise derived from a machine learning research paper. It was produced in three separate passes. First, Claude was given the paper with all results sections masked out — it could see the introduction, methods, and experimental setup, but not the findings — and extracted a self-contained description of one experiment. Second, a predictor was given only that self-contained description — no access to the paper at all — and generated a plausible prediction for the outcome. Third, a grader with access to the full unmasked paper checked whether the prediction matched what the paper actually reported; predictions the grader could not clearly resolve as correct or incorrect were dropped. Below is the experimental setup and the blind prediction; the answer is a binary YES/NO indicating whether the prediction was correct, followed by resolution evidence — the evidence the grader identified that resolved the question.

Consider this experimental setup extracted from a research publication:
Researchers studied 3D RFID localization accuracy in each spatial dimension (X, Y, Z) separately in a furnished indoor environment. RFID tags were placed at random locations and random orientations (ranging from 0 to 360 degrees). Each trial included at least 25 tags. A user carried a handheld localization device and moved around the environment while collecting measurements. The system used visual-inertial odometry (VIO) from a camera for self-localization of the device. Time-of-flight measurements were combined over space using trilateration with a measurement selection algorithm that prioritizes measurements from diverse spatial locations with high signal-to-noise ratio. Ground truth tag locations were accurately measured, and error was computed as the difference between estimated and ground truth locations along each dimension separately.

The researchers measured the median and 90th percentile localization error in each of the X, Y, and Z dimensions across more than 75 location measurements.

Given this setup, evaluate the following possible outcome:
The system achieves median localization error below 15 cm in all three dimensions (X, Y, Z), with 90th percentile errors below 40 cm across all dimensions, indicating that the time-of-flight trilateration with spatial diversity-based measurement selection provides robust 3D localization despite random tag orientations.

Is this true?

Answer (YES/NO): YES